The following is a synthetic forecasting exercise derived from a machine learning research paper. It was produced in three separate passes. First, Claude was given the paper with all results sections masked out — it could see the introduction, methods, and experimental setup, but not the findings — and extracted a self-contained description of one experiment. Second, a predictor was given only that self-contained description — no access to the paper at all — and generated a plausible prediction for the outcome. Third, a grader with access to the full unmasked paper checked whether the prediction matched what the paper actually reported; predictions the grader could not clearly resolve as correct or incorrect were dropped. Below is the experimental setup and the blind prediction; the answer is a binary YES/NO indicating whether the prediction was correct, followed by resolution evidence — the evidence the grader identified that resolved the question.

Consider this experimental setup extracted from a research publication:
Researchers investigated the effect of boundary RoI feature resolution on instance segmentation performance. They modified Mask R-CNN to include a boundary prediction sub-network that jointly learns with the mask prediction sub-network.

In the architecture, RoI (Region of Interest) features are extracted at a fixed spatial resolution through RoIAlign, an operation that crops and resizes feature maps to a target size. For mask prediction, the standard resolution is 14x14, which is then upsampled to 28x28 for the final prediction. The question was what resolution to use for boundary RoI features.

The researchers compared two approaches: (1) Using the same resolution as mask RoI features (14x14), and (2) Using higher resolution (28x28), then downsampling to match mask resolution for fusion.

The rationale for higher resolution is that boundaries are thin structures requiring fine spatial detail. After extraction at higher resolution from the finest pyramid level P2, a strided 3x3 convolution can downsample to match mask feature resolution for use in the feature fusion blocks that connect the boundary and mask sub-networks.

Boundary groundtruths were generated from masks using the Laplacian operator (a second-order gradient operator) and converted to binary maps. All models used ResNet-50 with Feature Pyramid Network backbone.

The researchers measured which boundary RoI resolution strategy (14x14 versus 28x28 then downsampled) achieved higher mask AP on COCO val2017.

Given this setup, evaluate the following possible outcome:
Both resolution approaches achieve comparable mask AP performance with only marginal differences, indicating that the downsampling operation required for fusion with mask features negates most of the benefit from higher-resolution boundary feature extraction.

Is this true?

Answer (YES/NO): NO